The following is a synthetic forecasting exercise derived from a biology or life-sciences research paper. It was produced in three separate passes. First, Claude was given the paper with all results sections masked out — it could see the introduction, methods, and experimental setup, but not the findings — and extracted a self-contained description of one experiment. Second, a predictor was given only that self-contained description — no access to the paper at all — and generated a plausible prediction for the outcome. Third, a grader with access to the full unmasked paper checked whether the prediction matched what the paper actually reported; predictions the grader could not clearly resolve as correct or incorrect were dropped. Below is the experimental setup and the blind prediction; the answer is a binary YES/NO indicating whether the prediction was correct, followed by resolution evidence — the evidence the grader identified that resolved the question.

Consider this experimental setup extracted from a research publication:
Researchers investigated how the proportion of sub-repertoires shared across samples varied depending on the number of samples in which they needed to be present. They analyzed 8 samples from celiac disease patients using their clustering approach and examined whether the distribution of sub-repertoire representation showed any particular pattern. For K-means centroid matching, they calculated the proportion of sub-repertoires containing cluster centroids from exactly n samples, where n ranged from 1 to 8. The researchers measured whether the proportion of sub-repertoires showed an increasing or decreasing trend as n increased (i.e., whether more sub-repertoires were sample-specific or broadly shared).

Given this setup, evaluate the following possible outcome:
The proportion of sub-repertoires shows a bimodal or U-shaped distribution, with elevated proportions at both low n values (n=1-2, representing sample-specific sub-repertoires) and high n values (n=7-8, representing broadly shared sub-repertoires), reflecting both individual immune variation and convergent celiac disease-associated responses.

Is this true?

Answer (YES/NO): NO